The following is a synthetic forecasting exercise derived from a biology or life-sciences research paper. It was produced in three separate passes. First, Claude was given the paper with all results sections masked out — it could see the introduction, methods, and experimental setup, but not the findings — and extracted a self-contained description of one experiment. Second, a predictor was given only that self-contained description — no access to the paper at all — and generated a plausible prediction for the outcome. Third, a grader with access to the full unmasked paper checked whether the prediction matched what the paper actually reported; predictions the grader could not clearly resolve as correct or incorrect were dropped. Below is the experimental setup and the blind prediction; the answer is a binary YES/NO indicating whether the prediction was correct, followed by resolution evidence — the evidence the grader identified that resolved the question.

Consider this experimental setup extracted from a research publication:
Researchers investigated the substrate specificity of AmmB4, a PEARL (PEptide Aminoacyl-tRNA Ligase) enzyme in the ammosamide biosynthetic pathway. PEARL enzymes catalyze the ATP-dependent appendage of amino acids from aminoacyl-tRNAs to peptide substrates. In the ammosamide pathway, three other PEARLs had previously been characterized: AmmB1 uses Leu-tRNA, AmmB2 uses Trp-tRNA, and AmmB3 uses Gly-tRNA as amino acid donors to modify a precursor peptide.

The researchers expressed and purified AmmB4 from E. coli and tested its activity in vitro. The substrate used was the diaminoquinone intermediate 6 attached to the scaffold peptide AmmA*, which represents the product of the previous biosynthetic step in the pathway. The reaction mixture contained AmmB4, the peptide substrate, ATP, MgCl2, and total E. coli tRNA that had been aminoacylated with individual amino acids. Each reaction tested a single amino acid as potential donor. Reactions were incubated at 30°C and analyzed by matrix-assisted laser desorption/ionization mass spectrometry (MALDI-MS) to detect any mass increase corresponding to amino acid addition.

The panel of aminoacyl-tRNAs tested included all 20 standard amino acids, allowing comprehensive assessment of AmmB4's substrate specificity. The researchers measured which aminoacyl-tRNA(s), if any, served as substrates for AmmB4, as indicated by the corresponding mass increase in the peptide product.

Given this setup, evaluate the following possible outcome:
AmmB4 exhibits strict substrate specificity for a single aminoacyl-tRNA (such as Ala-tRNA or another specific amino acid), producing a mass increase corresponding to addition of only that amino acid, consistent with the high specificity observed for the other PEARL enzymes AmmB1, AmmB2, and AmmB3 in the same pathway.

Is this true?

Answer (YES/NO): YES